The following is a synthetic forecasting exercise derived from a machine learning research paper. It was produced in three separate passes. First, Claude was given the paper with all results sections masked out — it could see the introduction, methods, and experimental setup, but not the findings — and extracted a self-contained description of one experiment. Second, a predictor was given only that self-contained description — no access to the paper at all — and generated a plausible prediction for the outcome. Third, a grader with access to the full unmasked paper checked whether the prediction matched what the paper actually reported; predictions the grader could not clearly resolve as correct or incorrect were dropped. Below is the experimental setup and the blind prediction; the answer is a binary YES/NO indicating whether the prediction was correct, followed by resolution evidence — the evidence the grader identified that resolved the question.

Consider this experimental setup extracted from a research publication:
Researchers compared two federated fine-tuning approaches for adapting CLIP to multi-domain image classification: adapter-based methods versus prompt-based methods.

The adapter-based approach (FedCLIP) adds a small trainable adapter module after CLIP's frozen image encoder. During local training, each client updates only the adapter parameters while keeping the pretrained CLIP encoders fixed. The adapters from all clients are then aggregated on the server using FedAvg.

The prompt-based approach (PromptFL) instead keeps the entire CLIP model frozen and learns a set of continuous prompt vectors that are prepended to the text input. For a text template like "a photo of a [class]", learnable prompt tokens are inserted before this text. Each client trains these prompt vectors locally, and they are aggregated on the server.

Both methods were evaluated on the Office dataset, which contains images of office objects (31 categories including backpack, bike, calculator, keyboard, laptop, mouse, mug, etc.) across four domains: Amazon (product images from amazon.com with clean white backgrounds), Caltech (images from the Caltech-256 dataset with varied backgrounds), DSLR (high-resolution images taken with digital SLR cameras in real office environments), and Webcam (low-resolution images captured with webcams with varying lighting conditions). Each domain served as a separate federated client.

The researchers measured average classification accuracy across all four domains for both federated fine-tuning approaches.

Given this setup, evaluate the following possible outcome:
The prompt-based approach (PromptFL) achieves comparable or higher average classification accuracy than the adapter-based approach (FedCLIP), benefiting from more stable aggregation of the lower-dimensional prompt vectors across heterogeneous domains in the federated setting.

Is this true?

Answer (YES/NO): YES